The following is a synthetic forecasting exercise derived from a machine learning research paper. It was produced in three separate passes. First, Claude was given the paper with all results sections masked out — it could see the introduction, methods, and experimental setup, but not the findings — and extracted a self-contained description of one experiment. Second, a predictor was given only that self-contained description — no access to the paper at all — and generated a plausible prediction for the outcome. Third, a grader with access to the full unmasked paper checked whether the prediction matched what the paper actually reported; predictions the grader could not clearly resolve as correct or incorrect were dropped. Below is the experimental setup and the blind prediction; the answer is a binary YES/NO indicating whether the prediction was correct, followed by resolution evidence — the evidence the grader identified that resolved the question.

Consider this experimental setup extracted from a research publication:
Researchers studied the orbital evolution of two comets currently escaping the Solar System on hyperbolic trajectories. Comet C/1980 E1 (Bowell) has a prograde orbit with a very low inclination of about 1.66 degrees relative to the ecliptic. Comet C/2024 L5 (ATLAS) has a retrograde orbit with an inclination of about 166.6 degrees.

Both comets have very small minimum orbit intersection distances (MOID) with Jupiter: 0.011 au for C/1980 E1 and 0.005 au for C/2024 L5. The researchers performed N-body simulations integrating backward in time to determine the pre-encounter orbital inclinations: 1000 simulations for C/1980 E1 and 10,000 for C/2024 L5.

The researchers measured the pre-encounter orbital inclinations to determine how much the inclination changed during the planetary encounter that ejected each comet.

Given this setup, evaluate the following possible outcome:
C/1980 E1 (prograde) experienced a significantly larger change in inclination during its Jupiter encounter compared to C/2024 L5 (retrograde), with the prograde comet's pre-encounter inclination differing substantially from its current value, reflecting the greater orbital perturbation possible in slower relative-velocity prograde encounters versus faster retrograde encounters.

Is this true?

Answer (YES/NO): NO